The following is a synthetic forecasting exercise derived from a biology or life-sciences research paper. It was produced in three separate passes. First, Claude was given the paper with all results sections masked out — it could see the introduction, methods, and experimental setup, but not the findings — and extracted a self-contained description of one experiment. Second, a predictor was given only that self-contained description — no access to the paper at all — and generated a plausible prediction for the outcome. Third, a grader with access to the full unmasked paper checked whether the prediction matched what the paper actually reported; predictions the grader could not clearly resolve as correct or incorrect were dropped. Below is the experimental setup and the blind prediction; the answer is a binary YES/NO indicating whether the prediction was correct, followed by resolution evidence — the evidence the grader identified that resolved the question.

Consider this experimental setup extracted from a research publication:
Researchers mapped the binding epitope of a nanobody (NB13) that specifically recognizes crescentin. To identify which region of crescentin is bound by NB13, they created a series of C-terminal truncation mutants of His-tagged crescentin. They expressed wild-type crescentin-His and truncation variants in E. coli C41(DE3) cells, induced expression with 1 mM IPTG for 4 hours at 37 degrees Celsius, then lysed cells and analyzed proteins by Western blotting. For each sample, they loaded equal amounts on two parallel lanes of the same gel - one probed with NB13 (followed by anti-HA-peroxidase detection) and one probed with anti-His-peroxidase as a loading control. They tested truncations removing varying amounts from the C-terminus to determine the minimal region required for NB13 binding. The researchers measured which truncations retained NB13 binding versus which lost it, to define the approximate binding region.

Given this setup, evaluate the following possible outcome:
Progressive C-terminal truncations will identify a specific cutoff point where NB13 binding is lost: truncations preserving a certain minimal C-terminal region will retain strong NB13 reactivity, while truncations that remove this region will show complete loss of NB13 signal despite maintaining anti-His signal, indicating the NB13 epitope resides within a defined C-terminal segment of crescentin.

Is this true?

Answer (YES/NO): YES